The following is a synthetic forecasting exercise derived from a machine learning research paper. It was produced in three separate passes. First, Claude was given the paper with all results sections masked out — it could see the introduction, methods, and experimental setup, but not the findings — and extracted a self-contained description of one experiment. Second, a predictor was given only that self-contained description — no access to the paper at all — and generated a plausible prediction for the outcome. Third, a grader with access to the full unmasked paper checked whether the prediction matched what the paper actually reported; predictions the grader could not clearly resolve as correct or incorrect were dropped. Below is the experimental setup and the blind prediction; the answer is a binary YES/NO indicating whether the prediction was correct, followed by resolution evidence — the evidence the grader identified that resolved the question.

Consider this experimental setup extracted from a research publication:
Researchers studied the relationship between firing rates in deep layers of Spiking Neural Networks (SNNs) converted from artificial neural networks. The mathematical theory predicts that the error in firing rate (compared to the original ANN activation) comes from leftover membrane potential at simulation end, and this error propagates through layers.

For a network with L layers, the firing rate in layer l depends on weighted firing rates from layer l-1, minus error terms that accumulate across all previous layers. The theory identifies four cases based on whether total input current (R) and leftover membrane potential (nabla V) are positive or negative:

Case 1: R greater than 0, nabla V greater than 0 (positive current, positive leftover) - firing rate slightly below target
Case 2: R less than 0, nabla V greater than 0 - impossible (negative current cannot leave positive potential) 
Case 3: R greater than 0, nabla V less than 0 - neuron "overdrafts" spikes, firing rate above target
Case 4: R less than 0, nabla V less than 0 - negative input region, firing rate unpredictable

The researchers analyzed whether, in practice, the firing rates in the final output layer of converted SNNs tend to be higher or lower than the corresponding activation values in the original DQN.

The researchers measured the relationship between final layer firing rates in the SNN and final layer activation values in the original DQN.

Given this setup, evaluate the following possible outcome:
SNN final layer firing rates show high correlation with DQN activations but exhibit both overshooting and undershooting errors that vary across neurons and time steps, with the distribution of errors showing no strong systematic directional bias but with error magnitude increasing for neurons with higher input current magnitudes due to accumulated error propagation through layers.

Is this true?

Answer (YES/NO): NO